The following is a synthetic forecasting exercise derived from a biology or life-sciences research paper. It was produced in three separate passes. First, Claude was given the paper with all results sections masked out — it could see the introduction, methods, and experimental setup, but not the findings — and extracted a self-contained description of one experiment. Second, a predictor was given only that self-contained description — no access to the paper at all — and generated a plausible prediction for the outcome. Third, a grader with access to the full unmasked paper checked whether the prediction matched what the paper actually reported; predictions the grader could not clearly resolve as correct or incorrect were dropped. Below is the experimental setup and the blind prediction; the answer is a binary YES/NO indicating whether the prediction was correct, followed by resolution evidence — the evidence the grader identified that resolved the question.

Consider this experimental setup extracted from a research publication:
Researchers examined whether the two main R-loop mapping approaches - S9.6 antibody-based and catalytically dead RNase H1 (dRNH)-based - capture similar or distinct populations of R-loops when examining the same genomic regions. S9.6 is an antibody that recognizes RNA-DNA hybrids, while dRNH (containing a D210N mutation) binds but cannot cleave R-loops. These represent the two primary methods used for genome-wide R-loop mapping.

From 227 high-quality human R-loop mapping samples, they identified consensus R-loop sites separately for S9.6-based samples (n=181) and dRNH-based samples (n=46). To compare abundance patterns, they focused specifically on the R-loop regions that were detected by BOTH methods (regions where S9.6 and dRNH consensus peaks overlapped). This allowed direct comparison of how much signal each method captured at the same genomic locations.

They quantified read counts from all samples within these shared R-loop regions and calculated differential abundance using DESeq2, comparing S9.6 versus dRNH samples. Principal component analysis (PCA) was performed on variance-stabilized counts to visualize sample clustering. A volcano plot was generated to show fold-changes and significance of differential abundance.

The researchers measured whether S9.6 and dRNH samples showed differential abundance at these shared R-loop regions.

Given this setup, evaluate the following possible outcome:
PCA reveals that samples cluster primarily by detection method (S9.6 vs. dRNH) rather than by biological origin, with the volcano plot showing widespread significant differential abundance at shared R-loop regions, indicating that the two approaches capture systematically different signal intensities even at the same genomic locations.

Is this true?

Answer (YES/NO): YES